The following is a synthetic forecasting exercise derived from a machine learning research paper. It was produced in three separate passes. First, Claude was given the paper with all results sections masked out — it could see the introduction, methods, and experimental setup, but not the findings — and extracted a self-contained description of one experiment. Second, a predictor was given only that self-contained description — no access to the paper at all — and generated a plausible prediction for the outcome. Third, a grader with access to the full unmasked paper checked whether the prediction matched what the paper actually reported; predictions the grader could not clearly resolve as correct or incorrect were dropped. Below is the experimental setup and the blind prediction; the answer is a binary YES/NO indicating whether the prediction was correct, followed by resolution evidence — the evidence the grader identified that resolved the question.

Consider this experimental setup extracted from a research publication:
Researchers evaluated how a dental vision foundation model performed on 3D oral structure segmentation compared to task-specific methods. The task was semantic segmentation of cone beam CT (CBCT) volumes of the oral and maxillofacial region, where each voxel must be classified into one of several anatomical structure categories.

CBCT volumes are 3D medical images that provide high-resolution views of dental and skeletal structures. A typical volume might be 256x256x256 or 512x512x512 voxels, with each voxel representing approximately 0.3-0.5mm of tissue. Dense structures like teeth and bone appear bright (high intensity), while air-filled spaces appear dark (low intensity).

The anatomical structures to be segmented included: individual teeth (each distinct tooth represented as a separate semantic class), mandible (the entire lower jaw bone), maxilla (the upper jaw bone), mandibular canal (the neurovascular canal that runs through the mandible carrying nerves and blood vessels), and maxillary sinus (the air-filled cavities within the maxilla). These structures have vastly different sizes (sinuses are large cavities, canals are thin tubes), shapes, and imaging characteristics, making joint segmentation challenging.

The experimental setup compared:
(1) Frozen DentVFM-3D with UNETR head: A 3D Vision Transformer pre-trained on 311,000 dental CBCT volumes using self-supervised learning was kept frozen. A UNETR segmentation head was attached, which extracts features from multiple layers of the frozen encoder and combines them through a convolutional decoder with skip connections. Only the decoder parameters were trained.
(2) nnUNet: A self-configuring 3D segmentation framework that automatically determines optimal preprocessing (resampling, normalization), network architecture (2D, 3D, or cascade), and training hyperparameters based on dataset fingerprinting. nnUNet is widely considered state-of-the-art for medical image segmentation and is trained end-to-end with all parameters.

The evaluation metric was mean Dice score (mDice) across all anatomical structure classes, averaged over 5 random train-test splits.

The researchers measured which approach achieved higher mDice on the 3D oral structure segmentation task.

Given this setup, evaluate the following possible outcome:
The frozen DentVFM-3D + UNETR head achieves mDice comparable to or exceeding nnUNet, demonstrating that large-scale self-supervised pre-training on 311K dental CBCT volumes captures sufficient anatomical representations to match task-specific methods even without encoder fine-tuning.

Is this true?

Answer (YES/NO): YES